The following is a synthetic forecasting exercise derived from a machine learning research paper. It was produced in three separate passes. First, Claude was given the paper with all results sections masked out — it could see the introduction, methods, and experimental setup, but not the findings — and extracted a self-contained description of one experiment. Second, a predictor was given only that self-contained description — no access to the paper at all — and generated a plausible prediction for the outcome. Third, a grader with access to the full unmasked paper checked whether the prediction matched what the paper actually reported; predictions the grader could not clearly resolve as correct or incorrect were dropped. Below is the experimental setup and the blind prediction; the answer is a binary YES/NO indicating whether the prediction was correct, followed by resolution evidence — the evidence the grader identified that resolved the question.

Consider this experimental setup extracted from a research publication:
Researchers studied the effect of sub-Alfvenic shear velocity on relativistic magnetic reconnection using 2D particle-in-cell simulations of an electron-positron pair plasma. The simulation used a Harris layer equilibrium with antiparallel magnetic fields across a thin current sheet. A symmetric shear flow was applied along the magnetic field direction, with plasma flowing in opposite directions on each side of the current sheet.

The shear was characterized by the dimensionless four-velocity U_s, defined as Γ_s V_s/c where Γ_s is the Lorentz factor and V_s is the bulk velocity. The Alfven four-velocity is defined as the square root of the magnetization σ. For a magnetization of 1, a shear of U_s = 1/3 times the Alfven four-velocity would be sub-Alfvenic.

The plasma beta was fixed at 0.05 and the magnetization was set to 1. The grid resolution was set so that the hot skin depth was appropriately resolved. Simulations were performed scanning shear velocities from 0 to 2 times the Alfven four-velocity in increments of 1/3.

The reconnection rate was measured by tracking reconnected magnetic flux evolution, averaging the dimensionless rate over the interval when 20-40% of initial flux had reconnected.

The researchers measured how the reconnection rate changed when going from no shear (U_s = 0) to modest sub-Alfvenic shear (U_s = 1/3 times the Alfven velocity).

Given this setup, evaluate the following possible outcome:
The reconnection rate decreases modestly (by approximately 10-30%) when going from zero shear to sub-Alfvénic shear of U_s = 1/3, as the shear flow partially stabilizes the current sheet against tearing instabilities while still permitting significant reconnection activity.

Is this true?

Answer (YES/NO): NO